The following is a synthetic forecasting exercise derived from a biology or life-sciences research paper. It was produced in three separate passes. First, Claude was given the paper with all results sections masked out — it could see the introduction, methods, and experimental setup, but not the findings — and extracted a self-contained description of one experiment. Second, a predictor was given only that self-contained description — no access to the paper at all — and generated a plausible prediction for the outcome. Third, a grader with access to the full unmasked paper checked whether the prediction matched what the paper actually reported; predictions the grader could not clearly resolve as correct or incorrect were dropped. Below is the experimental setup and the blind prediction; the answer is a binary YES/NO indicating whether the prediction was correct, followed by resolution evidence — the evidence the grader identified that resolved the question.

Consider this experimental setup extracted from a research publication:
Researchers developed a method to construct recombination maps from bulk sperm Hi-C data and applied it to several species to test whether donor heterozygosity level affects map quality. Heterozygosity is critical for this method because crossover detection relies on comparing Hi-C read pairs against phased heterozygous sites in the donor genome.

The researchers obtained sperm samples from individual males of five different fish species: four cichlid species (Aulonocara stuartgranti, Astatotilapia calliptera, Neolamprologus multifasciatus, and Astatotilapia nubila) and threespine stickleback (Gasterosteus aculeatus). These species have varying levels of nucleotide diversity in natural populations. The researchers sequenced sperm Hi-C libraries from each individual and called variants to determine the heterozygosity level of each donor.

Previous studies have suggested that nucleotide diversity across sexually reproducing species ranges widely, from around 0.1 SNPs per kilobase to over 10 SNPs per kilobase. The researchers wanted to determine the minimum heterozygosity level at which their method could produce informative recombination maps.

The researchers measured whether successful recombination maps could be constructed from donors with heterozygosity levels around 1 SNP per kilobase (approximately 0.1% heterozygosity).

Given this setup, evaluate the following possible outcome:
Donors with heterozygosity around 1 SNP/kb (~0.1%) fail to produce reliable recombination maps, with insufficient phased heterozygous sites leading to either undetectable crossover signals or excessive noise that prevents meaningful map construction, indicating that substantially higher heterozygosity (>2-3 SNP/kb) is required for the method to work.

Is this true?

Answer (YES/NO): NO